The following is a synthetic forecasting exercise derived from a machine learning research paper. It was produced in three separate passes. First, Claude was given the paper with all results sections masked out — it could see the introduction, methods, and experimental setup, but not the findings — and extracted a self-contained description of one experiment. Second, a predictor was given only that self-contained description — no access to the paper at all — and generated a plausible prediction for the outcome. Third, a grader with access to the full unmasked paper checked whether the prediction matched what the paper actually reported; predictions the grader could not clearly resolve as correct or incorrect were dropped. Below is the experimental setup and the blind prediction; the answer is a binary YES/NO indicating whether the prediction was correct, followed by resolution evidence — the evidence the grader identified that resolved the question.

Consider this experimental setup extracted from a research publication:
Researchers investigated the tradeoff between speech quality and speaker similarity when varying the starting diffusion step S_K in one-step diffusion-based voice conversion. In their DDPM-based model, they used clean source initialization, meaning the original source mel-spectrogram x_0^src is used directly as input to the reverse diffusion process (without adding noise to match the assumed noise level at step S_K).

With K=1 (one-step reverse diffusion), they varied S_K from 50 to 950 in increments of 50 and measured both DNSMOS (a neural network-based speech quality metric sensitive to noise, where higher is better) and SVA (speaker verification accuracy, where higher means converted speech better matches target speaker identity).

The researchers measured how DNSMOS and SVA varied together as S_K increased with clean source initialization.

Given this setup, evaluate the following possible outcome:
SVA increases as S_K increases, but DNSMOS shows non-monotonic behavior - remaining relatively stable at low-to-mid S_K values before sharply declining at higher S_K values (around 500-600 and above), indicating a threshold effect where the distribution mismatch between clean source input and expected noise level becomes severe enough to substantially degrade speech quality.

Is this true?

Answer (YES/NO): NO